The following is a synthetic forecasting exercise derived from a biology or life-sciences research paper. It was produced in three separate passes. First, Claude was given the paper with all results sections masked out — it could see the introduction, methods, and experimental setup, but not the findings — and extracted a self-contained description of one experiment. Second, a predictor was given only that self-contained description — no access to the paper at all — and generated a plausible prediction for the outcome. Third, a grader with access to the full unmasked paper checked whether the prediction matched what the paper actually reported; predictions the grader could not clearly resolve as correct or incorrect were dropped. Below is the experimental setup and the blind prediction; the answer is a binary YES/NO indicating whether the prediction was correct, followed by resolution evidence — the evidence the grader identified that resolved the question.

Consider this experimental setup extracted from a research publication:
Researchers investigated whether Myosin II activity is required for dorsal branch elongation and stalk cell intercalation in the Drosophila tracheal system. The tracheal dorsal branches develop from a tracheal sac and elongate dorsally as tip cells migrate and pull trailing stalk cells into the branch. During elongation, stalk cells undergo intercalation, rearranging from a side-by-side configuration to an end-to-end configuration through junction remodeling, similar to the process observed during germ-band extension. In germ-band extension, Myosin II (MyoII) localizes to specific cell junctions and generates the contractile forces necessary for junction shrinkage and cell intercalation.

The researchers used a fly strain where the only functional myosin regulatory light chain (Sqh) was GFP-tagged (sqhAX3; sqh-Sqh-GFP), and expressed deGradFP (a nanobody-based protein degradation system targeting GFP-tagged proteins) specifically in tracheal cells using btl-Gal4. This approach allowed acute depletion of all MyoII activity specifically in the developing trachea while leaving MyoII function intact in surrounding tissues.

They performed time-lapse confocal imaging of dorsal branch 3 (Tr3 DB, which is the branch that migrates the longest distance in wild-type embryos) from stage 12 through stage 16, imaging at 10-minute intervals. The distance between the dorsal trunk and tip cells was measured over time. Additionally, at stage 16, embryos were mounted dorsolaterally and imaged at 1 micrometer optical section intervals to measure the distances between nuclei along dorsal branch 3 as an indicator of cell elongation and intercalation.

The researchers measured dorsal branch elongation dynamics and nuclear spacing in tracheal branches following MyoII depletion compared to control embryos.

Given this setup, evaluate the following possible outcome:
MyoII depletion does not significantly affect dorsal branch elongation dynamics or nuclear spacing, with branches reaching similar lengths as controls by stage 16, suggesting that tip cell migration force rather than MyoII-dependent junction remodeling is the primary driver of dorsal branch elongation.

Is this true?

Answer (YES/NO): YES